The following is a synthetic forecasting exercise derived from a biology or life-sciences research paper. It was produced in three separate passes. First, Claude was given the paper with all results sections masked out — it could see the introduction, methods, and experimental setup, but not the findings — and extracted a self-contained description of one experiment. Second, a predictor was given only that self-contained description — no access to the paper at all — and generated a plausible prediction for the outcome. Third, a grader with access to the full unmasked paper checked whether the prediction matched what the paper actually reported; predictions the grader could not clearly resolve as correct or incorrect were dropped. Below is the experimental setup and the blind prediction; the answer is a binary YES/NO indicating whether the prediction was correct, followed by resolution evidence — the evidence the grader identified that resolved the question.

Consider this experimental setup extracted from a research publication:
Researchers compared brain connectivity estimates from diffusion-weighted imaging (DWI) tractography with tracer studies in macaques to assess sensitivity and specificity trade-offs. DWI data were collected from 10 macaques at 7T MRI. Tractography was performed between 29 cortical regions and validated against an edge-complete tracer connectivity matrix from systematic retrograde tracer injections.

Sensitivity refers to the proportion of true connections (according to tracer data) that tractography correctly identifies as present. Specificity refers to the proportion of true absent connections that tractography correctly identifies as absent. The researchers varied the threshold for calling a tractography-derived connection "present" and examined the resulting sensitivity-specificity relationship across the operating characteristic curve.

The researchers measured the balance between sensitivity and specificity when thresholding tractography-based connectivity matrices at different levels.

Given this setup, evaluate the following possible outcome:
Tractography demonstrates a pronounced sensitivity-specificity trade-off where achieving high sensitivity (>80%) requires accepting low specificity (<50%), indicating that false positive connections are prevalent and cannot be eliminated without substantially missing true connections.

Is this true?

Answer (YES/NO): YES